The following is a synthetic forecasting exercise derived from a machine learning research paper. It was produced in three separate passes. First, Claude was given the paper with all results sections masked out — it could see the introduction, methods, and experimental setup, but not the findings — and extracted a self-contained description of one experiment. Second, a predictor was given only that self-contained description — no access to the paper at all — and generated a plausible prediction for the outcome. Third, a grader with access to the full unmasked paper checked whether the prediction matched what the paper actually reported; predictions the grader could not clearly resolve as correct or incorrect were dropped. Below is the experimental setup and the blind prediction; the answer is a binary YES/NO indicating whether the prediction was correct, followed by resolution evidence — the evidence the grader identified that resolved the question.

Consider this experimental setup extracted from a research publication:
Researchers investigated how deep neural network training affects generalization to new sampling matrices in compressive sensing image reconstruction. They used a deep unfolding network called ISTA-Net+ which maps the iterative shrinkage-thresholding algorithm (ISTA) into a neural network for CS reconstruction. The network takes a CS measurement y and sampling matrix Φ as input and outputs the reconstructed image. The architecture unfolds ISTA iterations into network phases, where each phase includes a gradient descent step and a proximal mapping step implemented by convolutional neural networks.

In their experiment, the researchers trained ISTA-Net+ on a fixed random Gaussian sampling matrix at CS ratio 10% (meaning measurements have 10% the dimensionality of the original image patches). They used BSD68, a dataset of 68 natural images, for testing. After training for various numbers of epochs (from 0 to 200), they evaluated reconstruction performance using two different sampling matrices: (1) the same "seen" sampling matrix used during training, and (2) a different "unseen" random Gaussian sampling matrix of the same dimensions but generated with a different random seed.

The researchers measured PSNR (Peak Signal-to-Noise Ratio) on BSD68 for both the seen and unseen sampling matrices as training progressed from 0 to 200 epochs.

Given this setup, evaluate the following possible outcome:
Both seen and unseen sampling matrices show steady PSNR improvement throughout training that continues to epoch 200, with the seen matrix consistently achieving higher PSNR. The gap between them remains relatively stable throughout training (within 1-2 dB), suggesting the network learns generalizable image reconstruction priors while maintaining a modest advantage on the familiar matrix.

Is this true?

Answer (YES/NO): NO